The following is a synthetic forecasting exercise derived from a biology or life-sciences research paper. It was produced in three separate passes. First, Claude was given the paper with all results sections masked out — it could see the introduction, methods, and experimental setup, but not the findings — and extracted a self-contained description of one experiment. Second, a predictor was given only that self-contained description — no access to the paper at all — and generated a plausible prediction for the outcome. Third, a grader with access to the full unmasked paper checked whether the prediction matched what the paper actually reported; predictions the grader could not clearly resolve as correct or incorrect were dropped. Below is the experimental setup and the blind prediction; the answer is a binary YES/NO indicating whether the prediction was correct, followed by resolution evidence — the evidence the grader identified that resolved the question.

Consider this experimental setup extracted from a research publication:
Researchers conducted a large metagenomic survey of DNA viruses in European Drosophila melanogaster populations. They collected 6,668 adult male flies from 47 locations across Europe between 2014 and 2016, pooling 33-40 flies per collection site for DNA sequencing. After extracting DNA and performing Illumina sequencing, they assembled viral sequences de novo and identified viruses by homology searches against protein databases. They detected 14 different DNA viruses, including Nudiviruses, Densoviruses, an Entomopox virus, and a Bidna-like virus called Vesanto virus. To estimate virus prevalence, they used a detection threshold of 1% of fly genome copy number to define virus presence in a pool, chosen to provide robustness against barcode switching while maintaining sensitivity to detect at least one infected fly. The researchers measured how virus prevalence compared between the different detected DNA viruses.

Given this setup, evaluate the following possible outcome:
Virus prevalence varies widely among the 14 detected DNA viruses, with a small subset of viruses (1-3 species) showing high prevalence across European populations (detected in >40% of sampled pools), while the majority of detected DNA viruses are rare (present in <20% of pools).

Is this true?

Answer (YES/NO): YES